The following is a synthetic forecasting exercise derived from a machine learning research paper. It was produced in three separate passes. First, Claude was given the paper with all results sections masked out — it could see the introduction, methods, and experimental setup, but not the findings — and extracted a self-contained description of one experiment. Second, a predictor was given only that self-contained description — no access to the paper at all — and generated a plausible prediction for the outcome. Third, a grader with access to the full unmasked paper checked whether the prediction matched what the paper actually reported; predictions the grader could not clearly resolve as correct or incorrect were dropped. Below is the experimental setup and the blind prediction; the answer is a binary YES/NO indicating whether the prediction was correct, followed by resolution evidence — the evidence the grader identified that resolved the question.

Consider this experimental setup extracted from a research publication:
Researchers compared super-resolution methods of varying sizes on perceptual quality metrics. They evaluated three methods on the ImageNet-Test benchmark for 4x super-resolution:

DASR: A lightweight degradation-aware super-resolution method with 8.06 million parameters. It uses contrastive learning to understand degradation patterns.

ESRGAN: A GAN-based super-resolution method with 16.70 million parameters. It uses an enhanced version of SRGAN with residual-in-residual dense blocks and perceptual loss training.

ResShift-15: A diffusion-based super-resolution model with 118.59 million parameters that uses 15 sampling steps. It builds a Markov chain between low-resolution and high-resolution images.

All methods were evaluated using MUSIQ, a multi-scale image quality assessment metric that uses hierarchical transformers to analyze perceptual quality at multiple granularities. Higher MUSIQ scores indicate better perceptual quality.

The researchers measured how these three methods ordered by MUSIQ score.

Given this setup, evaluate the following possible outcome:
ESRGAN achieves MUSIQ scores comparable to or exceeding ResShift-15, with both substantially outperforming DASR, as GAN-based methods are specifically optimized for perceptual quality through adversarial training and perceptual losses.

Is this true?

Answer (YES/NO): NO